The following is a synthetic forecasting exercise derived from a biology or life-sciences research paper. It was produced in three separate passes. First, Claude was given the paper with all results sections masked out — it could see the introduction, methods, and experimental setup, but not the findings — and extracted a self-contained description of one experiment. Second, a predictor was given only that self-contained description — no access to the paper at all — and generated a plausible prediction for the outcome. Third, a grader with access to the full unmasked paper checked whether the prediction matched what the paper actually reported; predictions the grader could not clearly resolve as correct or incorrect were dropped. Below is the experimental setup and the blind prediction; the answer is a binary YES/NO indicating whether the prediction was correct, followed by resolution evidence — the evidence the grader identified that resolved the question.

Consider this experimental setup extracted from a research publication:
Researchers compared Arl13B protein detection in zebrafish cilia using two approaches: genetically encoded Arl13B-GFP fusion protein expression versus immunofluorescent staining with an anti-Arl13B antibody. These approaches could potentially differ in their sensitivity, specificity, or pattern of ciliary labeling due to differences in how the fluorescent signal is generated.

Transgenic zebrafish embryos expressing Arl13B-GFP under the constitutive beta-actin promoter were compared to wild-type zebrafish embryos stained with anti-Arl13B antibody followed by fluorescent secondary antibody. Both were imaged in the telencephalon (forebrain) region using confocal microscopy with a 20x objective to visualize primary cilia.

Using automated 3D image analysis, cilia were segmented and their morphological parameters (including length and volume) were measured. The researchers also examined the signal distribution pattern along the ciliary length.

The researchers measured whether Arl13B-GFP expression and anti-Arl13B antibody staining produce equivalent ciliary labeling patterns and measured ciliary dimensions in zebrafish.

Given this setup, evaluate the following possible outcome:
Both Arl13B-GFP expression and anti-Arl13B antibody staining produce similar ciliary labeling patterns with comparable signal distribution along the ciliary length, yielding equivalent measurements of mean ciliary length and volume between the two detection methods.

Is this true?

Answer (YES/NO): NO